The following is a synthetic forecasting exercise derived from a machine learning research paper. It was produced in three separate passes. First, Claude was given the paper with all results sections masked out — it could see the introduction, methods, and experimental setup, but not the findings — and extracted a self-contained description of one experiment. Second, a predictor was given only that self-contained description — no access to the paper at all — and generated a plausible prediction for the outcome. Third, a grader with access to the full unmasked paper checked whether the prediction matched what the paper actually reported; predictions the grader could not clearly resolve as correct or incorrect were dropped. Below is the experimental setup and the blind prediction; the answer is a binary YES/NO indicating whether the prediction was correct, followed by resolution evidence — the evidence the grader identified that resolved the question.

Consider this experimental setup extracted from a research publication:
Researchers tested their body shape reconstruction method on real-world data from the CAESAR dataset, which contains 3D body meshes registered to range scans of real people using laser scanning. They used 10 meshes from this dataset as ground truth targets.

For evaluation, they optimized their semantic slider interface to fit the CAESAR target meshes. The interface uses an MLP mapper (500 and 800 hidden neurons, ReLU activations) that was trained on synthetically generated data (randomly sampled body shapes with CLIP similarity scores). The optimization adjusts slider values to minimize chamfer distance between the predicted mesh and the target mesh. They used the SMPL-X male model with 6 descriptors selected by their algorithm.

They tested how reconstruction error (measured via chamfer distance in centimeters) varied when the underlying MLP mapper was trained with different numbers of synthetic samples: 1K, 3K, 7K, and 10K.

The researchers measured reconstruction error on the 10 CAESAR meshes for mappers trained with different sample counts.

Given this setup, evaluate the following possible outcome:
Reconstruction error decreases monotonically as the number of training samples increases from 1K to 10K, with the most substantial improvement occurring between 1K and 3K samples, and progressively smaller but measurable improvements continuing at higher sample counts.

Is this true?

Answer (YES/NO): NO